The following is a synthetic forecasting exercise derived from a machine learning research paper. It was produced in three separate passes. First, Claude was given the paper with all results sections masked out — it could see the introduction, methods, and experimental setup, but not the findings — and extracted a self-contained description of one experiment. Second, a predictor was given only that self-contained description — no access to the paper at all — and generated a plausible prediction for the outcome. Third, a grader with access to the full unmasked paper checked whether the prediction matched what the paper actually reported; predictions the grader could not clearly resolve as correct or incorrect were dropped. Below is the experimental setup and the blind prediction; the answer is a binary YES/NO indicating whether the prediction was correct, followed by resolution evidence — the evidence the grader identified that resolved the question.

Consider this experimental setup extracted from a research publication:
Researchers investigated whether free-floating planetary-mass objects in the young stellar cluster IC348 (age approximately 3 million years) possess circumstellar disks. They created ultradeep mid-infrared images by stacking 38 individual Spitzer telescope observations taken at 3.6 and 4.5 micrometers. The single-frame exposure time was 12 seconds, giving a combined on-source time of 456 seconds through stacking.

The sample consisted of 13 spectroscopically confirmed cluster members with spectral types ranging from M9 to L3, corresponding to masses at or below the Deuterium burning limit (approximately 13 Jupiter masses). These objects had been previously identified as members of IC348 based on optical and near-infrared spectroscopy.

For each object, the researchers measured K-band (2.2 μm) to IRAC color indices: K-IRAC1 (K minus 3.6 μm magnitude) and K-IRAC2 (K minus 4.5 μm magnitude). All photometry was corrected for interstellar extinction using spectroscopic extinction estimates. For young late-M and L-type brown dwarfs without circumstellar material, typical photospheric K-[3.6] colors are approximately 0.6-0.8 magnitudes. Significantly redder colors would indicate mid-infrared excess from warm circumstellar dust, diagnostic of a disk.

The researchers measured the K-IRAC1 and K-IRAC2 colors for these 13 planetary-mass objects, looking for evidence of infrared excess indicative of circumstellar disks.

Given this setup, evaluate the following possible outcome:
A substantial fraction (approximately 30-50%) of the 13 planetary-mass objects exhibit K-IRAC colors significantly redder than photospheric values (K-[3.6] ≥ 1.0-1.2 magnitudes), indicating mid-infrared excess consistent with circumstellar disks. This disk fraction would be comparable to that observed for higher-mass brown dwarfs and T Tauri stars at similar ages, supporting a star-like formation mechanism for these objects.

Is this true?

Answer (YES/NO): NO